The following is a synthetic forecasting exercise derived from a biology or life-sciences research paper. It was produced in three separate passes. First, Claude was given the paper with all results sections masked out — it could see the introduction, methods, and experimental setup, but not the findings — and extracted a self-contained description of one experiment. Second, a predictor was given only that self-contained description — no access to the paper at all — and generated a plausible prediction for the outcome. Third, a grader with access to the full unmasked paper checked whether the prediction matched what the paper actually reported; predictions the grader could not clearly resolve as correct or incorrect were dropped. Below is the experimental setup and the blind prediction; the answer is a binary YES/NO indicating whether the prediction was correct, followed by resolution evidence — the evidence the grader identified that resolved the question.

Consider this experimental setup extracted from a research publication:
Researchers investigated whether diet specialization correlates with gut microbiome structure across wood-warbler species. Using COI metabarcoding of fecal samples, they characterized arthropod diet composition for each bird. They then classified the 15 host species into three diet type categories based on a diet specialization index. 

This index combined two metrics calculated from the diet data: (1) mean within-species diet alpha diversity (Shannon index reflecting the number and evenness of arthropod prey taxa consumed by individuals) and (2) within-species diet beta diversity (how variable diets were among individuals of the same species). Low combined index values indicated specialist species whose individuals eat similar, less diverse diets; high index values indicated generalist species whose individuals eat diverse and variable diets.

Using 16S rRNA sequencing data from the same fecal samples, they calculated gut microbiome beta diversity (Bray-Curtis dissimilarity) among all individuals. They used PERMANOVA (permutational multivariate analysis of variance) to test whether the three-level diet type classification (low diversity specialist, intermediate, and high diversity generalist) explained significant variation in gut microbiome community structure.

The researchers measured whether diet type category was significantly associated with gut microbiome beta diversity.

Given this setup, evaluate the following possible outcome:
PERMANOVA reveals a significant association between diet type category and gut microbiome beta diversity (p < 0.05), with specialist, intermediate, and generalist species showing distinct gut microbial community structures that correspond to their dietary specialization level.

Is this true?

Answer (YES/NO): NO